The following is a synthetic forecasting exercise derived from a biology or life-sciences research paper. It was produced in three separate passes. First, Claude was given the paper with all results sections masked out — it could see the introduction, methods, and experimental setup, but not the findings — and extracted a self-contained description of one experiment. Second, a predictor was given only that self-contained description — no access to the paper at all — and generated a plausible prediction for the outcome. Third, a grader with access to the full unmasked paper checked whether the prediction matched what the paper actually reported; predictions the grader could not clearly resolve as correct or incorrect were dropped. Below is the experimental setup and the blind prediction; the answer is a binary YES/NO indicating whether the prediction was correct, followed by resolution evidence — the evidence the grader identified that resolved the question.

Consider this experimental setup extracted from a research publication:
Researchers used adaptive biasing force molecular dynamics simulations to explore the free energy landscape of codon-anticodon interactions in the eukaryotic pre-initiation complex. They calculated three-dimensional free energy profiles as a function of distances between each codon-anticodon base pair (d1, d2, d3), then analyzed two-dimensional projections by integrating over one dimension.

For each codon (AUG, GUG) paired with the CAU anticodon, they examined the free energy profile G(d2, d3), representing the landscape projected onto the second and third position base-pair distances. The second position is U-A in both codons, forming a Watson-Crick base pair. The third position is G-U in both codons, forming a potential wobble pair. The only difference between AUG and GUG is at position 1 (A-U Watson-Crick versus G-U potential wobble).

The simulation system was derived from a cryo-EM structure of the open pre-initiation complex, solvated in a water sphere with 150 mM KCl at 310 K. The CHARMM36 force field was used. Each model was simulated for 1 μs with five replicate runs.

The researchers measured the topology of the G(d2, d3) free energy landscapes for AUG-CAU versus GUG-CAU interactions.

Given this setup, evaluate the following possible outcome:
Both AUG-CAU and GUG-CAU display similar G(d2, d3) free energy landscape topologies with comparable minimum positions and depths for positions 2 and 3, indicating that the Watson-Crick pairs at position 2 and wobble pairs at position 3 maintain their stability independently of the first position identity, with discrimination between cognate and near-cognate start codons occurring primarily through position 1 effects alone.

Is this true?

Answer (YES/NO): NO